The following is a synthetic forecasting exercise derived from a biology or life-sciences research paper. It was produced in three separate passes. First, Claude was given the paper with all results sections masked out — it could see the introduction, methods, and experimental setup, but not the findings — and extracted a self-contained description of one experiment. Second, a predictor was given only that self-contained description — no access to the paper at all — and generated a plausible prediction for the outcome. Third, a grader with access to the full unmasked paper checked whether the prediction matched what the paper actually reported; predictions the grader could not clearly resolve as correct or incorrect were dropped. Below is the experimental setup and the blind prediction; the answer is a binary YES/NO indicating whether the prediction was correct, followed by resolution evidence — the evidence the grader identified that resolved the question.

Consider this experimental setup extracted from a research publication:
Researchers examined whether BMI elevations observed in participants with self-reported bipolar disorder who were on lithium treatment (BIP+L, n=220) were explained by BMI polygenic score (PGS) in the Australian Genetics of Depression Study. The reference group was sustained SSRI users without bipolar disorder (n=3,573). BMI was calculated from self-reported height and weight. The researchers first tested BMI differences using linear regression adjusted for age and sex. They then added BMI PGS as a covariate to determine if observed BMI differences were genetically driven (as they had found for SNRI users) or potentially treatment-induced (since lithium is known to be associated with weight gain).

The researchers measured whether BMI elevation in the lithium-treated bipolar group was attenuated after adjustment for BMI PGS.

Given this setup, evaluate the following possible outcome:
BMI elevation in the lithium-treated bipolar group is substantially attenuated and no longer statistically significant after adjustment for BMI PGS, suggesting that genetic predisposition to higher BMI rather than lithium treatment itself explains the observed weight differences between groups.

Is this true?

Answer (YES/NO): NO